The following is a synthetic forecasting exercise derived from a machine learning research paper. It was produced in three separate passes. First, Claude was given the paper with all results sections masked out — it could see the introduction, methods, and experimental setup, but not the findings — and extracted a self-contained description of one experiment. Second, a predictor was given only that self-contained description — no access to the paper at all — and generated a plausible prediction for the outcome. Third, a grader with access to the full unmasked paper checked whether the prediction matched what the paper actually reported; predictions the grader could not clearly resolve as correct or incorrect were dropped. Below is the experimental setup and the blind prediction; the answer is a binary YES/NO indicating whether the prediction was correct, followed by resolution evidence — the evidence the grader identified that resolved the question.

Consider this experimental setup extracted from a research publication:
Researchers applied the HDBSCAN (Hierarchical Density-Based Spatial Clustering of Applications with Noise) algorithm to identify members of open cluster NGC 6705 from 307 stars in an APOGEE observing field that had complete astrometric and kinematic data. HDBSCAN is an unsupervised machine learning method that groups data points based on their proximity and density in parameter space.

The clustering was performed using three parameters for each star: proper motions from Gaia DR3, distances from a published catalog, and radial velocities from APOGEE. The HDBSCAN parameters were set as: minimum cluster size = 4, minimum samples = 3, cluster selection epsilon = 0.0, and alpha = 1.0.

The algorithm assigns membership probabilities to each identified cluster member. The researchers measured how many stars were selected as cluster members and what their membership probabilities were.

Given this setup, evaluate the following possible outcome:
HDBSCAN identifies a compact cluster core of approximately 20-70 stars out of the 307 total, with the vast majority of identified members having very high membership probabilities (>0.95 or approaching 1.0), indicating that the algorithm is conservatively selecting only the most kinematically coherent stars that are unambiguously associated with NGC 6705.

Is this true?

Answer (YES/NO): NO